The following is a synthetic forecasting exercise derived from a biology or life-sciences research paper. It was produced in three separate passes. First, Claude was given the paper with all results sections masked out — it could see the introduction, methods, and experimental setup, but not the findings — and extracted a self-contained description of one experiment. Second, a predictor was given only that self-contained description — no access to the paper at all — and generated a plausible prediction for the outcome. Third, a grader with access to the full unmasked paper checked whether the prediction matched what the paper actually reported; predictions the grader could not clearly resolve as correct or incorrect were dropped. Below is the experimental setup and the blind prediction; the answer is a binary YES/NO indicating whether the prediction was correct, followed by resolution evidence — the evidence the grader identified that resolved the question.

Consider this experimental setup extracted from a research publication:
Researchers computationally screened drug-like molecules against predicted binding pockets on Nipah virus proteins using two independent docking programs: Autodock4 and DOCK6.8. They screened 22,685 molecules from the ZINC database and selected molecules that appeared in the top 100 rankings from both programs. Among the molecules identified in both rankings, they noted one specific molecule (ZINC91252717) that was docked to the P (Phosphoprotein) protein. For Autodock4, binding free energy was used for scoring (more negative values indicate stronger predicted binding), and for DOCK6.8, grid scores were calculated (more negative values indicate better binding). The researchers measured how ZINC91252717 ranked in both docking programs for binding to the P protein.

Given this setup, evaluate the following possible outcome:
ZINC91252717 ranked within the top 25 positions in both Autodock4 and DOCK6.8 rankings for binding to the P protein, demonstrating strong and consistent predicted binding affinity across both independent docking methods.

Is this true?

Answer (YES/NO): YES